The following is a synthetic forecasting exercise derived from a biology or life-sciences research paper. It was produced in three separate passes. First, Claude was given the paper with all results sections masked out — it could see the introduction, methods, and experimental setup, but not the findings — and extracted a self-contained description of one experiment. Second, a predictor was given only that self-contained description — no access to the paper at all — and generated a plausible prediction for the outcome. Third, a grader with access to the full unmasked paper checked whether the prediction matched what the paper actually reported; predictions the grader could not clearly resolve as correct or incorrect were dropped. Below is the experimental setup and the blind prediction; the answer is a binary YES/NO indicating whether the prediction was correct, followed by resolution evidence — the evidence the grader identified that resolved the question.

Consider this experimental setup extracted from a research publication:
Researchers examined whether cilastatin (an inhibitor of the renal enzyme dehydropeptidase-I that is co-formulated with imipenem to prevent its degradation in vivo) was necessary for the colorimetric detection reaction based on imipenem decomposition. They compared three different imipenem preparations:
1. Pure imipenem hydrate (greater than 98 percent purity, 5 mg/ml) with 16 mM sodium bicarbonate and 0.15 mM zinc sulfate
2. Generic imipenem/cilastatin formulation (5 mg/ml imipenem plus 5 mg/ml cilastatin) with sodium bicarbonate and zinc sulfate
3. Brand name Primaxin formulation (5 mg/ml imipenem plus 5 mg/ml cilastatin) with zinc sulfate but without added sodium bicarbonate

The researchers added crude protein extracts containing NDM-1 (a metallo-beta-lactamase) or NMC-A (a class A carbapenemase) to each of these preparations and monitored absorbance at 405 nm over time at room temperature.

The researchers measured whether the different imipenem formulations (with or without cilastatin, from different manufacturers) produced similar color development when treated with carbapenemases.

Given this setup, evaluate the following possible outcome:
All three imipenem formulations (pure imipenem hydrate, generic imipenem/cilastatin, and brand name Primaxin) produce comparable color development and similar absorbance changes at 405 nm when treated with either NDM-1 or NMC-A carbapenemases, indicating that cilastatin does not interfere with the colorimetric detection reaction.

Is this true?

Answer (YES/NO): NO